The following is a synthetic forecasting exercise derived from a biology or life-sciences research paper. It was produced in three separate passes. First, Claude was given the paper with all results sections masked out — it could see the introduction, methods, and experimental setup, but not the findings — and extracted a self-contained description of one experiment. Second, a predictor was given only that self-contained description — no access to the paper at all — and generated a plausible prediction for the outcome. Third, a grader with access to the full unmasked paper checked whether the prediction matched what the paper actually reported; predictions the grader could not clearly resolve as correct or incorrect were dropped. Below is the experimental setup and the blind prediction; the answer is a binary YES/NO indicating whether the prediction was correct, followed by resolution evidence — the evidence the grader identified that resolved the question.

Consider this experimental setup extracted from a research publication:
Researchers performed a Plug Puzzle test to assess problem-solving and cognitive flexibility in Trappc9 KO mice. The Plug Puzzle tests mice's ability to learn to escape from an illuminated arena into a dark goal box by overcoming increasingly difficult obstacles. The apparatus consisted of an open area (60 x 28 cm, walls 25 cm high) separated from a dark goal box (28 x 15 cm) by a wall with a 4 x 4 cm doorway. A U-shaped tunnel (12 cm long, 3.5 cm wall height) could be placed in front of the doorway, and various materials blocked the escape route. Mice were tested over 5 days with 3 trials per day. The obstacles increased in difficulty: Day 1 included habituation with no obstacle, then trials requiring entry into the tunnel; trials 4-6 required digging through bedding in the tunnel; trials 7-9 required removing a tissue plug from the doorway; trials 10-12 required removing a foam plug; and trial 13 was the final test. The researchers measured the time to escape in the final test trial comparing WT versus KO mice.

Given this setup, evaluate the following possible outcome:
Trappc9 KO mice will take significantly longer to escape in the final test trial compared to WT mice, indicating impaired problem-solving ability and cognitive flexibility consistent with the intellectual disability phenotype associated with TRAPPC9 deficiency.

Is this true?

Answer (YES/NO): YES